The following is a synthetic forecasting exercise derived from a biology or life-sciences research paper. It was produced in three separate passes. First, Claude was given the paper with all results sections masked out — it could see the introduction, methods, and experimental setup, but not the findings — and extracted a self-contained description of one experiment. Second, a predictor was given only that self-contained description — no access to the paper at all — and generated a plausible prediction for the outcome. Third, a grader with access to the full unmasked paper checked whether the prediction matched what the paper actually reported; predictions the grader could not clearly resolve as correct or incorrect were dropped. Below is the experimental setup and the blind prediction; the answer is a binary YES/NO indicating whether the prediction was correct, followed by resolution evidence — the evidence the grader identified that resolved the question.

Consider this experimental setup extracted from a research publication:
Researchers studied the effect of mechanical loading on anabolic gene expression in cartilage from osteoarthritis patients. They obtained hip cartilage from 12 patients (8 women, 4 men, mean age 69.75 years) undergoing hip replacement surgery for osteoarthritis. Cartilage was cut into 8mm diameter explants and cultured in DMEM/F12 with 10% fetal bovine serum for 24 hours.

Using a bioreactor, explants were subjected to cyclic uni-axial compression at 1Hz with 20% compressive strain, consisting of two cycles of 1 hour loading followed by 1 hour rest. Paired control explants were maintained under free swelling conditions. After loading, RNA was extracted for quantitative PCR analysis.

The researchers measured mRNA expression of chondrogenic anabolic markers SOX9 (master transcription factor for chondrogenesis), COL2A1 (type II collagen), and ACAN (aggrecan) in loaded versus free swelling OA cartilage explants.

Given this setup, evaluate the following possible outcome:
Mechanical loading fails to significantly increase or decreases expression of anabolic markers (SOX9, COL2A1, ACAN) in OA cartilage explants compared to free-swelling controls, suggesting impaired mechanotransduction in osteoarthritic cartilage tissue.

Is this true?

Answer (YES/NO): NO